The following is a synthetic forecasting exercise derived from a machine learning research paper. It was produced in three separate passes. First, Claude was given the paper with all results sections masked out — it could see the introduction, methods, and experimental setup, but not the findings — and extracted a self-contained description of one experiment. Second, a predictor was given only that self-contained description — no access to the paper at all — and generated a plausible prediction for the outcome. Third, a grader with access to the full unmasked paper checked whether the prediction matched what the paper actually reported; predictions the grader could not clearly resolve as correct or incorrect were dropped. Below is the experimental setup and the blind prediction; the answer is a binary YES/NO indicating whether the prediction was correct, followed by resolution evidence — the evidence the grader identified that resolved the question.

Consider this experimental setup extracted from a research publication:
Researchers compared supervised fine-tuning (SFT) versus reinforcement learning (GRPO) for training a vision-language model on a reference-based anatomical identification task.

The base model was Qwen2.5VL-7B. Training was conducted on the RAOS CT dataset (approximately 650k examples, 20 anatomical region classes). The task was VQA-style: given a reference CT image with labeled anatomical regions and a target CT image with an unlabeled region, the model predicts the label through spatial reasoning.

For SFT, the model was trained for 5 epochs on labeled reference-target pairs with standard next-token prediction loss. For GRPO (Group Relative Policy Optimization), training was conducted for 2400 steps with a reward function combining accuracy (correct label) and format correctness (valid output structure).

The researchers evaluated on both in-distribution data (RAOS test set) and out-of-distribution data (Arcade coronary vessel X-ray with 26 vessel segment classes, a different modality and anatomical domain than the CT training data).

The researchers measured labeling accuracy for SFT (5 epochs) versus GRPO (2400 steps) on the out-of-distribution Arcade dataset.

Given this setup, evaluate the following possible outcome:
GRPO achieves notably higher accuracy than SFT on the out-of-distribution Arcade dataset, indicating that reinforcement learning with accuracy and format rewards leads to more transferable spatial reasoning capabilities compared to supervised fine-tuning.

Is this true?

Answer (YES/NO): YES